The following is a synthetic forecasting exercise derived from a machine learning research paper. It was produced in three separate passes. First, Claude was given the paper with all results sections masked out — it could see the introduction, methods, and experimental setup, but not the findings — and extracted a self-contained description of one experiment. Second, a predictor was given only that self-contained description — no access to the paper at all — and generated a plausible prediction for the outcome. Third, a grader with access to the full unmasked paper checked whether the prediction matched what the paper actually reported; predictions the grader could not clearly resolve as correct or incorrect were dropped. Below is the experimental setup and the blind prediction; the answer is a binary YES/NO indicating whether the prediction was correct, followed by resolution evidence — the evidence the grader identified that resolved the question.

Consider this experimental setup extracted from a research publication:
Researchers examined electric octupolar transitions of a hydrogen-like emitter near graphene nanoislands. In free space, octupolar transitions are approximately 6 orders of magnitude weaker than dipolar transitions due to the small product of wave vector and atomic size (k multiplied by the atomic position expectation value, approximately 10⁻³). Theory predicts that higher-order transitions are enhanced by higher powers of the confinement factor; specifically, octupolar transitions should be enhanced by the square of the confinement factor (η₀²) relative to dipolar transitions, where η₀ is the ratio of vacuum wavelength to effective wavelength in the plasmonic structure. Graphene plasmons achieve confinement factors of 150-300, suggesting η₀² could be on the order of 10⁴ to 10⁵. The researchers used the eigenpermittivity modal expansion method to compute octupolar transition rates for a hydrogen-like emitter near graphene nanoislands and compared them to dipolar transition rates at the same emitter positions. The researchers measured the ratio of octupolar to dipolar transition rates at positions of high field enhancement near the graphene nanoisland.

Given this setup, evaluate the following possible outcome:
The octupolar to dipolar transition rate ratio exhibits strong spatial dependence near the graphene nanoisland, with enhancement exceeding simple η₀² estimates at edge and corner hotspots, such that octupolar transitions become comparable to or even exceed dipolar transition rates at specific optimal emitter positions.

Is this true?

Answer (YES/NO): NO